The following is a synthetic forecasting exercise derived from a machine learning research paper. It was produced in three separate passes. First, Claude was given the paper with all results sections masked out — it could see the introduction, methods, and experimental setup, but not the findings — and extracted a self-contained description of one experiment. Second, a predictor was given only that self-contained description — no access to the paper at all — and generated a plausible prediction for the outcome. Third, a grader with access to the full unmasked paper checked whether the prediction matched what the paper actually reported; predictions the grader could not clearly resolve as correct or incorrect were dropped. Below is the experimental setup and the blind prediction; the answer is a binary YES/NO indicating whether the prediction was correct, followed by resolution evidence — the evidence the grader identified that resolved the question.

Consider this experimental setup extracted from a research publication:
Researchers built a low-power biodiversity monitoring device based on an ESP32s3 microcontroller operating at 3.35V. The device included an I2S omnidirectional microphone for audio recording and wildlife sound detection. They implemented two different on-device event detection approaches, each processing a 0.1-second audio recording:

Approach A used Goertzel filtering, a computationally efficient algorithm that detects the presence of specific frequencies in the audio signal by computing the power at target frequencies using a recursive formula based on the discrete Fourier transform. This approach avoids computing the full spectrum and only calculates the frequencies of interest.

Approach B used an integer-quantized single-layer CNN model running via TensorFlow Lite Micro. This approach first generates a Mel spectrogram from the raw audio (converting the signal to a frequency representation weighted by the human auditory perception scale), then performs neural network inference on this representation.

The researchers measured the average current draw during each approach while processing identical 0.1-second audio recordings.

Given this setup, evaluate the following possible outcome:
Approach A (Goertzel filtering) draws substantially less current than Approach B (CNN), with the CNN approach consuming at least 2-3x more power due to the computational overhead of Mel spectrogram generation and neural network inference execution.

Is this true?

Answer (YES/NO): NO